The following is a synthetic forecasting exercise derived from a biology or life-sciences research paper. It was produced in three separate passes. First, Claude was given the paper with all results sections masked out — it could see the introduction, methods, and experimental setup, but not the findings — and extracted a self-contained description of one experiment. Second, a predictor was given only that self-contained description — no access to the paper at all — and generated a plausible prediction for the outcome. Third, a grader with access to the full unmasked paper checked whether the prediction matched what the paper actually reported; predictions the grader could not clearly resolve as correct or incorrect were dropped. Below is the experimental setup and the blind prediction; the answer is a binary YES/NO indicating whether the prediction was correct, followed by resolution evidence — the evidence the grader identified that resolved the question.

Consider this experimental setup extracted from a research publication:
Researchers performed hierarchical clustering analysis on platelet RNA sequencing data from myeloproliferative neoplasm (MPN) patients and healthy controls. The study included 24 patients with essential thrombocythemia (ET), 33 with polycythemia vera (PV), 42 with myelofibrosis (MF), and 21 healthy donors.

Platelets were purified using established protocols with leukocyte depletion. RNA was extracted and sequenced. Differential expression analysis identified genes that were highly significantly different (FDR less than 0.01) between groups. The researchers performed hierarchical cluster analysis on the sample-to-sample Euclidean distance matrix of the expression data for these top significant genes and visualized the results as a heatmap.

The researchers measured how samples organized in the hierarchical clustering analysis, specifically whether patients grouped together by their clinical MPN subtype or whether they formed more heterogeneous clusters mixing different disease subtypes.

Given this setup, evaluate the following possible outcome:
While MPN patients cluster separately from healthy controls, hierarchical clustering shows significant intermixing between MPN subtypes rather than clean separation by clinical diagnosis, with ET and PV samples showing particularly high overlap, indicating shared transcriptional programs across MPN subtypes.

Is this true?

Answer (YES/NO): YES